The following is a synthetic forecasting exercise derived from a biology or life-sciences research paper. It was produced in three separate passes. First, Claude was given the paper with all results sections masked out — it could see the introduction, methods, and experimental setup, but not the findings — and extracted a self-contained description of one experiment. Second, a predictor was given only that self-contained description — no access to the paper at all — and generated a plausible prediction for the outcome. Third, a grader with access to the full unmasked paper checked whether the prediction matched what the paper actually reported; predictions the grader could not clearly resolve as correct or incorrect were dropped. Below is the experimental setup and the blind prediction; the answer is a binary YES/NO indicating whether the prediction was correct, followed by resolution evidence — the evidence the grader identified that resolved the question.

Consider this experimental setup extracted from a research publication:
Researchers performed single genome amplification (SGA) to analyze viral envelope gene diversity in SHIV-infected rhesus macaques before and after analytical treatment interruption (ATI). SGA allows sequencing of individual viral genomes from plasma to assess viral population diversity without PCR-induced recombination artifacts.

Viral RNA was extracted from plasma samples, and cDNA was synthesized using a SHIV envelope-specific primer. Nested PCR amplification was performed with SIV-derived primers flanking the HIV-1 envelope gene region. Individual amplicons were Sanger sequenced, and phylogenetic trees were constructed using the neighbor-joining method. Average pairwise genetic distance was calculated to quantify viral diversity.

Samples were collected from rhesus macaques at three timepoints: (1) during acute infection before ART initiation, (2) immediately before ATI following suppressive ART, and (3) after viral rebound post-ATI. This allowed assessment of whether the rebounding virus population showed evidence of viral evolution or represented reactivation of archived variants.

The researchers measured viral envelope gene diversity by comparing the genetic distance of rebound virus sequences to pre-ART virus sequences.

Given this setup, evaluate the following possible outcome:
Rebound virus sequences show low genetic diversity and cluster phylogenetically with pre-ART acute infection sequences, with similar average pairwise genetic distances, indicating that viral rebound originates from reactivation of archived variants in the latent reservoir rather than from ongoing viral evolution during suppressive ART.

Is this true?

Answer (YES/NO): NO